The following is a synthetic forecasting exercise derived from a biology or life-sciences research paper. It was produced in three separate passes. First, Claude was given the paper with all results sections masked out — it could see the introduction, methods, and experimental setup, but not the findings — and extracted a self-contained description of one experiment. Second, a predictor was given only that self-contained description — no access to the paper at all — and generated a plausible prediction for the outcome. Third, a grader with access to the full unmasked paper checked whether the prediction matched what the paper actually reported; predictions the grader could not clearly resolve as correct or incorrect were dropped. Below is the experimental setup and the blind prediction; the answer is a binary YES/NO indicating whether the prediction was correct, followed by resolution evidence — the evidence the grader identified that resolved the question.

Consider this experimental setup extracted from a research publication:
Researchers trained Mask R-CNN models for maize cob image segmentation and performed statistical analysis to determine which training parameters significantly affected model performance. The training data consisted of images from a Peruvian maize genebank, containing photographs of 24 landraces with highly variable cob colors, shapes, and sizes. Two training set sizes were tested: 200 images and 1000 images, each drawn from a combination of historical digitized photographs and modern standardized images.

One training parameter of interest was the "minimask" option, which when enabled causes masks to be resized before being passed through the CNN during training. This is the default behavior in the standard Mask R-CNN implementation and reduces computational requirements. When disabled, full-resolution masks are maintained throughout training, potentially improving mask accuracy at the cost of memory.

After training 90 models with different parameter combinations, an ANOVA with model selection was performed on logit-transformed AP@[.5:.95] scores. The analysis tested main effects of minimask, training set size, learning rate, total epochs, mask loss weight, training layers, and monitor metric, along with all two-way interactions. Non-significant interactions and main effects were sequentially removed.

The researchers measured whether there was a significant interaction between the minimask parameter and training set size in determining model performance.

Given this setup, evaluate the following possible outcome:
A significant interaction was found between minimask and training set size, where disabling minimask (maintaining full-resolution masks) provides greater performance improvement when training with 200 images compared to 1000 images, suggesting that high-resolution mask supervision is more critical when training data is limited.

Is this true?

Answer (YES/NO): NO